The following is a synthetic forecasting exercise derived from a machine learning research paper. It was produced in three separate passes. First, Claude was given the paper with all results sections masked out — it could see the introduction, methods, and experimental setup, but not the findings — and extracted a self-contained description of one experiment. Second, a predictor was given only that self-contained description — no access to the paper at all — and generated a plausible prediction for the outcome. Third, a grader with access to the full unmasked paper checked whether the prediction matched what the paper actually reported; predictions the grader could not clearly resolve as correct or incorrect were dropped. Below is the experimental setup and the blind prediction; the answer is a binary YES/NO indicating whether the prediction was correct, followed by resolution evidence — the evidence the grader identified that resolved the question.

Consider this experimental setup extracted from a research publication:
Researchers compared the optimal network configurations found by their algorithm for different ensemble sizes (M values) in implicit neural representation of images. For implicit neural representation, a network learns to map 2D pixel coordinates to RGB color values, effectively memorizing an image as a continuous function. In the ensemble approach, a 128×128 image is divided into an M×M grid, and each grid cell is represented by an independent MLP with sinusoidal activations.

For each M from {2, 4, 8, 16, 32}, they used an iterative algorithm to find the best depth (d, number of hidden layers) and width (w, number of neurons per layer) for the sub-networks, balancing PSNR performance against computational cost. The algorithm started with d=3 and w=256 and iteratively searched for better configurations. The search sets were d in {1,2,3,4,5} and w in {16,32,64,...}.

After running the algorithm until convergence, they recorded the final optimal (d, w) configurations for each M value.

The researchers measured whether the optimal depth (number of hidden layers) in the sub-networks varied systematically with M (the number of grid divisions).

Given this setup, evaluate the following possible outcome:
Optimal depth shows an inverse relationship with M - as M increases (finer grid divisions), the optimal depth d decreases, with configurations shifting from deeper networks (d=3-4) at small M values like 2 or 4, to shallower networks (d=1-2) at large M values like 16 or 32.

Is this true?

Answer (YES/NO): NO